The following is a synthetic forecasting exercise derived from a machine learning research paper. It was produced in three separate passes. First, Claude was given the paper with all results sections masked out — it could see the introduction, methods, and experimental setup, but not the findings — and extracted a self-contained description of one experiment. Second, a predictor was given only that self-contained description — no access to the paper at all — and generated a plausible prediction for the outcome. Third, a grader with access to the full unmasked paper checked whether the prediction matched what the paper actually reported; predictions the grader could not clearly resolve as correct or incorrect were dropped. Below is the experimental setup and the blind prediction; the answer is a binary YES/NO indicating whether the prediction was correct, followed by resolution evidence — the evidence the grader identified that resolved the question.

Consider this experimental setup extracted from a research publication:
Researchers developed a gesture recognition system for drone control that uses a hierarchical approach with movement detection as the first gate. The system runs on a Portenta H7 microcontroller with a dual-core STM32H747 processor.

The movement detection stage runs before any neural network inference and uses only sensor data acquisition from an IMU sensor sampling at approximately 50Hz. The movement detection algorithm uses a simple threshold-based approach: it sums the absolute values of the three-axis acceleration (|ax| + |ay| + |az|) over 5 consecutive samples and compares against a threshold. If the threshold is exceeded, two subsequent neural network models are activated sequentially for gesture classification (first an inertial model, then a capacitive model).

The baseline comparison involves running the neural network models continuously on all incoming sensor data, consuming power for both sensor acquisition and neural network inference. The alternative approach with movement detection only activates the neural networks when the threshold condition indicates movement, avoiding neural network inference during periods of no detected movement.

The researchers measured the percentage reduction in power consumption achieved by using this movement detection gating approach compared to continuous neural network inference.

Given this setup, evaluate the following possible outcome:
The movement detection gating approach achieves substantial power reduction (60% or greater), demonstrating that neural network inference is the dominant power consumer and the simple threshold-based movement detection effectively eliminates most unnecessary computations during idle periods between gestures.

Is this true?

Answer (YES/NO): NO